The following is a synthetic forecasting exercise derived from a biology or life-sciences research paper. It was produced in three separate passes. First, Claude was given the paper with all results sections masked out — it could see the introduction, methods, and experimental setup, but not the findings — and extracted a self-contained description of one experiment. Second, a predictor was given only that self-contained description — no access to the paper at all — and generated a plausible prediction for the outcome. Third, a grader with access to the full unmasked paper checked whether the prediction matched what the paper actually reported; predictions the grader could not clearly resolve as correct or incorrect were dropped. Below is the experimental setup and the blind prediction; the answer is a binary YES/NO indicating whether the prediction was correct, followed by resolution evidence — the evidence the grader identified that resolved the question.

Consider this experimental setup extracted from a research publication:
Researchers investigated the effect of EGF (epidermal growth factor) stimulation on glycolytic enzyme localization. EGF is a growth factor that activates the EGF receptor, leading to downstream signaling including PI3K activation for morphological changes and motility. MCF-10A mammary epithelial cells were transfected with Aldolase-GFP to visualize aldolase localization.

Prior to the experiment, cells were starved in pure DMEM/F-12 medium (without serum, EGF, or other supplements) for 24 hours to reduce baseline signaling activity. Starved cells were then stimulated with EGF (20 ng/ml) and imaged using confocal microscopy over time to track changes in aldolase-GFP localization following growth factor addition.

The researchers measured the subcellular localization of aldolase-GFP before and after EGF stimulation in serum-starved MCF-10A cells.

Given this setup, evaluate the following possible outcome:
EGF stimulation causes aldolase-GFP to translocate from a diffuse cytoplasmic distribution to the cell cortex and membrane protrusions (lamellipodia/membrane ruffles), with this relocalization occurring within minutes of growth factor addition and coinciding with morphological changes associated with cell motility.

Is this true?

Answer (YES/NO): NO